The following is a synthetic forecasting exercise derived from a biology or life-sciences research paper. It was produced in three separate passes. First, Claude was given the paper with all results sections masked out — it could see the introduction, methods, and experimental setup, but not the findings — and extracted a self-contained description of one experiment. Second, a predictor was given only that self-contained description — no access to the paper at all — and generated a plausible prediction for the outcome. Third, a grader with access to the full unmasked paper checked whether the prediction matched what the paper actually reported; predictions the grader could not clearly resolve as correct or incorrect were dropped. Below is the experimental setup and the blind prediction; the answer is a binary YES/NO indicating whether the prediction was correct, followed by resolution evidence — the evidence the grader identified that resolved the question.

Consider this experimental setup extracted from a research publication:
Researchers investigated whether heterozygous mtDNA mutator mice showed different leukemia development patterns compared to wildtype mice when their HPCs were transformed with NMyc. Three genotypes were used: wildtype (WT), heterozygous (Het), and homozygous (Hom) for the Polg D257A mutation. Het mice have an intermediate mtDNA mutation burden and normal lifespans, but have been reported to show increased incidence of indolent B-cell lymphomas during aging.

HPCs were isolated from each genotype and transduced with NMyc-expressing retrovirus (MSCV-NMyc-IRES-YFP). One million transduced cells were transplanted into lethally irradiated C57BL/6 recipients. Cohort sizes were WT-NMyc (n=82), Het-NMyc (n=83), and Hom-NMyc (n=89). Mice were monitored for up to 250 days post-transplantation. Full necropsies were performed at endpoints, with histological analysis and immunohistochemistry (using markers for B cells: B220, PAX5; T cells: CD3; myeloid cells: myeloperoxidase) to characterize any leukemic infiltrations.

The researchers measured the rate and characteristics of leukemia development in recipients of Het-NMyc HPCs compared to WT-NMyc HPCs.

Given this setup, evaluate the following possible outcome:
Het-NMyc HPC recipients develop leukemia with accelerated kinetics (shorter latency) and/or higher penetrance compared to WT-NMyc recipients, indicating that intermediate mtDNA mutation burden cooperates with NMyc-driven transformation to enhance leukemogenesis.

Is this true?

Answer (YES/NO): NO